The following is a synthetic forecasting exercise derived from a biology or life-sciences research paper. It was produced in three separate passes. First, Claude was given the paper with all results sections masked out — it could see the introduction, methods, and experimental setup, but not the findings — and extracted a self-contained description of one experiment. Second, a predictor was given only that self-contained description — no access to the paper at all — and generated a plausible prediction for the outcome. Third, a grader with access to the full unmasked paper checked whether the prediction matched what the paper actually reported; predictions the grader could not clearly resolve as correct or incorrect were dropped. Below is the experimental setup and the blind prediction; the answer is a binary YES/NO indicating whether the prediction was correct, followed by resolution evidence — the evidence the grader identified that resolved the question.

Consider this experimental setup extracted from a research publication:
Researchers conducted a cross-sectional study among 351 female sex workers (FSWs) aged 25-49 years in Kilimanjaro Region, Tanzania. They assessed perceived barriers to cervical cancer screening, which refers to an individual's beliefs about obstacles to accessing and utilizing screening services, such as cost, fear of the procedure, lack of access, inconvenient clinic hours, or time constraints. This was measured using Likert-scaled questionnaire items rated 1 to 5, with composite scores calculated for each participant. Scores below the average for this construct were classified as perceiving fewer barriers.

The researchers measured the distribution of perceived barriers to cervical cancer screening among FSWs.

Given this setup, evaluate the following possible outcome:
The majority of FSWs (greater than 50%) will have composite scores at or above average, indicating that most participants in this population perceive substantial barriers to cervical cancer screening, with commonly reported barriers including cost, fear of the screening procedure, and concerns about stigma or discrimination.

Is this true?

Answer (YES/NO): NO